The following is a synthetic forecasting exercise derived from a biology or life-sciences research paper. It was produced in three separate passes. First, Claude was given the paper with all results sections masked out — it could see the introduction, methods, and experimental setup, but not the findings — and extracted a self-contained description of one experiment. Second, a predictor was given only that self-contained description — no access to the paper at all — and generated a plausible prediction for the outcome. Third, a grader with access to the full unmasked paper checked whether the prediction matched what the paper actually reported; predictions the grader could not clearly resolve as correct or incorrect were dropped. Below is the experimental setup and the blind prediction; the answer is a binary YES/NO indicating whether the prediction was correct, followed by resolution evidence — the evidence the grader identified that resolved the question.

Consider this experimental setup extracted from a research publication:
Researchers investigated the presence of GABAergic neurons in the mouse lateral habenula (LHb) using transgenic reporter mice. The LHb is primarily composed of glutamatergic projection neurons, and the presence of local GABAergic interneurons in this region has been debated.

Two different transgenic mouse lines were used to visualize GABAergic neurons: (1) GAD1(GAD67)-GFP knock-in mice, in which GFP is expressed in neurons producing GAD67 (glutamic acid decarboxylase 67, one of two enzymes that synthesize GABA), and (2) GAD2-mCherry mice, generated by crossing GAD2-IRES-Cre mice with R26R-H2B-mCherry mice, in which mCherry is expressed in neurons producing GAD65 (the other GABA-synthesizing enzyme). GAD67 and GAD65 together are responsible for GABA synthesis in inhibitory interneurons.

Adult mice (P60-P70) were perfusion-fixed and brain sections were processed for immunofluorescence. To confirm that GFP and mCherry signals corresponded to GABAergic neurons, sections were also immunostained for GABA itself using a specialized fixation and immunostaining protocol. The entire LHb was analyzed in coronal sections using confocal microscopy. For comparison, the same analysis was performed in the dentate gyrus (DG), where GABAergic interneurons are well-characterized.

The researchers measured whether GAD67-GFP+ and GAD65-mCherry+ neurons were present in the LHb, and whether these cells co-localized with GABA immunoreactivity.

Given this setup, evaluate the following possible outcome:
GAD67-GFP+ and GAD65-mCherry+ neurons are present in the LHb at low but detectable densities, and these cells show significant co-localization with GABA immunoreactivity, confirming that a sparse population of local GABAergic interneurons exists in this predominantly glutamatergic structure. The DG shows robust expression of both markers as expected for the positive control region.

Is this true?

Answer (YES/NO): NO